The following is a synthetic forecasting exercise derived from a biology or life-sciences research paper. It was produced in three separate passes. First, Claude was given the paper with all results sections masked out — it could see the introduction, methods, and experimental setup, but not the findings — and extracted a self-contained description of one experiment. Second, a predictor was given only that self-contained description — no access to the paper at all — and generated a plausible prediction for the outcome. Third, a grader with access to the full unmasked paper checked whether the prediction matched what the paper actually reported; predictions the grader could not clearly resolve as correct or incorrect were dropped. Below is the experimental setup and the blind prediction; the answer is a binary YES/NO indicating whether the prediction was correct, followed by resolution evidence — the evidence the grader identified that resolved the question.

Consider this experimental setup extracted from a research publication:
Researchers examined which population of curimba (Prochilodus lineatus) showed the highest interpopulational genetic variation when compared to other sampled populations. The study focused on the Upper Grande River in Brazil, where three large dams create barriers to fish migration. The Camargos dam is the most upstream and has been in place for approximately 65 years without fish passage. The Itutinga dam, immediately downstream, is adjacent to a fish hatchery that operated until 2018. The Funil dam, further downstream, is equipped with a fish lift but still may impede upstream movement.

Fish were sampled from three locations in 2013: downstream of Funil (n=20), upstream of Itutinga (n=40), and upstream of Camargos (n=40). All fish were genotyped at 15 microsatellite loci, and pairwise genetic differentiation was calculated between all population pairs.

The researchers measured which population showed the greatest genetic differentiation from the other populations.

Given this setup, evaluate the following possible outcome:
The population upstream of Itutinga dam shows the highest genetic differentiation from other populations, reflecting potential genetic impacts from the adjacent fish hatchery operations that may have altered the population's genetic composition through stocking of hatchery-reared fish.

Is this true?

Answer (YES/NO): NO